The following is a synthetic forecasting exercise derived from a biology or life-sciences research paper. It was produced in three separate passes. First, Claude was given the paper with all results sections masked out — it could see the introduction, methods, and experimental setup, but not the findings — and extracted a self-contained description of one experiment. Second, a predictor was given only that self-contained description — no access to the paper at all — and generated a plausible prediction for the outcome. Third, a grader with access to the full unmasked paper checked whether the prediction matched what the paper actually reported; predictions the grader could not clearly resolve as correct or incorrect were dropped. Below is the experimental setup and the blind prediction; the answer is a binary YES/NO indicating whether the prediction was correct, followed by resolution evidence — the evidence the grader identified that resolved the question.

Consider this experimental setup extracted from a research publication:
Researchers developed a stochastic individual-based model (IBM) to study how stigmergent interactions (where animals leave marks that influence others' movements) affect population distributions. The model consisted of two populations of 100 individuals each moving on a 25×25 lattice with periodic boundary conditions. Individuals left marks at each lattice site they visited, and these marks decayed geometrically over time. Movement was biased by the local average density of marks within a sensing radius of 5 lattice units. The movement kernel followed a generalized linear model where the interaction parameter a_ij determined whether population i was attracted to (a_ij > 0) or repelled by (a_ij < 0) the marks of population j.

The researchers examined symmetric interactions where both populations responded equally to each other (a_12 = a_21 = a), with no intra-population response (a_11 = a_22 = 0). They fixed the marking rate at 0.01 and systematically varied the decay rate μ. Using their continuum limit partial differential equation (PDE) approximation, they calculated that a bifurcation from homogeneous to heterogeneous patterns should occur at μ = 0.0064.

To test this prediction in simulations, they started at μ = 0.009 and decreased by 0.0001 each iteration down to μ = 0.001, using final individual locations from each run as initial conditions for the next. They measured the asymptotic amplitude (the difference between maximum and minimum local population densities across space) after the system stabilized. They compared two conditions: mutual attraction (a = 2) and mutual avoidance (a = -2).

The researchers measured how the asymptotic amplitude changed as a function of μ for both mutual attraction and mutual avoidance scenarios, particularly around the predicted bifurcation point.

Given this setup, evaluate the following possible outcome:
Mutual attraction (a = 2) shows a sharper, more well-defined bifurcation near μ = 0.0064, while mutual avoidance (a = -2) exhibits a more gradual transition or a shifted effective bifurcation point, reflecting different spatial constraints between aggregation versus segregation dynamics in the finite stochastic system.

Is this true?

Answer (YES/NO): YES